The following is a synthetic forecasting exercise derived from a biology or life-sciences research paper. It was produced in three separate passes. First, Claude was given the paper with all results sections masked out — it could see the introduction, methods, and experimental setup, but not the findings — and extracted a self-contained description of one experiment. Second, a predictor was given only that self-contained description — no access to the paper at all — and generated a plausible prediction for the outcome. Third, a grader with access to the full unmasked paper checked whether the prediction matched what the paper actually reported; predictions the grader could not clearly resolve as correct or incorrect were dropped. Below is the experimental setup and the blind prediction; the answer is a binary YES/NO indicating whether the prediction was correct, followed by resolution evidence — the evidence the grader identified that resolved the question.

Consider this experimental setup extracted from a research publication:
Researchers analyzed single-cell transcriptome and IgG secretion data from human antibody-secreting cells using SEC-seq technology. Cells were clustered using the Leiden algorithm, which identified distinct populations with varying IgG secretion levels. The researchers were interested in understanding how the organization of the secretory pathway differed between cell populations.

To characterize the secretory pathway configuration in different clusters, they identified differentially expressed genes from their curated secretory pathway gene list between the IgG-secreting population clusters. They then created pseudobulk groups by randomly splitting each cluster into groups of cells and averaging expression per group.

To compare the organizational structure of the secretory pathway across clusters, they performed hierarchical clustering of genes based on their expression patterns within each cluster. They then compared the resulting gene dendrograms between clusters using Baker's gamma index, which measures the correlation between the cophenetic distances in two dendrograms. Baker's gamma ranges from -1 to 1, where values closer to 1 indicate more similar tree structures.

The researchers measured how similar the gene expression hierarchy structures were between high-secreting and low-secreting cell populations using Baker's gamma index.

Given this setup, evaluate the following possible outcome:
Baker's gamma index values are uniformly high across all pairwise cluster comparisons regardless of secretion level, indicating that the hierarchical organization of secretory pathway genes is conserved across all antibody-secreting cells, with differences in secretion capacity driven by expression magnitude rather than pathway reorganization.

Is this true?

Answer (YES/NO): NO